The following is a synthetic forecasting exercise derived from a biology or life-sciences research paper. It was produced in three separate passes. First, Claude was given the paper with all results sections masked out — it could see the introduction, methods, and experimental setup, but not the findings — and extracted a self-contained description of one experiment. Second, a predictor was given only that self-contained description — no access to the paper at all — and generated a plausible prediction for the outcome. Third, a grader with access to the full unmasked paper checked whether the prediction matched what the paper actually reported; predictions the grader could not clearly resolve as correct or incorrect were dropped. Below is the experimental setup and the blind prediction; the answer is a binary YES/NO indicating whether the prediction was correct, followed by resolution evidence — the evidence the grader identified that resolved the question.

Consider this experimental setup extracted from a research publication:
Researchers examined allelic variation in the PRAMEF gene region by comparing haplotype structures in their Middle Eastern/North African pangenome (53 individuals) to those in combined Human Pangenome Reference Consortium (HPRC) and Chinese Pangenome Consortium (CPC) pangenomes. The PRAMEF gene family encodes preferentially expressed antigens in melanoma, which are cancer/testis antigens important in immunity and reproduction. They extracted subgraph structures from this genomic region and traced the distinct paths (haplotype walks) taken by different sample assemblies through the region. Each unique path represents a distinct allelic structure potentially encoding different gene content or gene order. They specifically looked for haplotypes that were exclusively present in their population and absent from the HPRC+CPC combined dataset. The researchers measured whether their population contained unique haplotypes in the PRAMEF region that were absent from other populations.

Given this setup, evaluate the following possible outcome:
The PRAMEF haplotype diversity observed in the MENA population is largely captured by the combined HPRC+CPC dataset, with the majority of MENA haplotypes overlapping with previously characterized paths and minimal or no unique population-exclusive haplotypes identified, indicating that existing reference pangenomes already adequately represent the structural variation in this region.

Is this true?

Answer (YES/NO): NO